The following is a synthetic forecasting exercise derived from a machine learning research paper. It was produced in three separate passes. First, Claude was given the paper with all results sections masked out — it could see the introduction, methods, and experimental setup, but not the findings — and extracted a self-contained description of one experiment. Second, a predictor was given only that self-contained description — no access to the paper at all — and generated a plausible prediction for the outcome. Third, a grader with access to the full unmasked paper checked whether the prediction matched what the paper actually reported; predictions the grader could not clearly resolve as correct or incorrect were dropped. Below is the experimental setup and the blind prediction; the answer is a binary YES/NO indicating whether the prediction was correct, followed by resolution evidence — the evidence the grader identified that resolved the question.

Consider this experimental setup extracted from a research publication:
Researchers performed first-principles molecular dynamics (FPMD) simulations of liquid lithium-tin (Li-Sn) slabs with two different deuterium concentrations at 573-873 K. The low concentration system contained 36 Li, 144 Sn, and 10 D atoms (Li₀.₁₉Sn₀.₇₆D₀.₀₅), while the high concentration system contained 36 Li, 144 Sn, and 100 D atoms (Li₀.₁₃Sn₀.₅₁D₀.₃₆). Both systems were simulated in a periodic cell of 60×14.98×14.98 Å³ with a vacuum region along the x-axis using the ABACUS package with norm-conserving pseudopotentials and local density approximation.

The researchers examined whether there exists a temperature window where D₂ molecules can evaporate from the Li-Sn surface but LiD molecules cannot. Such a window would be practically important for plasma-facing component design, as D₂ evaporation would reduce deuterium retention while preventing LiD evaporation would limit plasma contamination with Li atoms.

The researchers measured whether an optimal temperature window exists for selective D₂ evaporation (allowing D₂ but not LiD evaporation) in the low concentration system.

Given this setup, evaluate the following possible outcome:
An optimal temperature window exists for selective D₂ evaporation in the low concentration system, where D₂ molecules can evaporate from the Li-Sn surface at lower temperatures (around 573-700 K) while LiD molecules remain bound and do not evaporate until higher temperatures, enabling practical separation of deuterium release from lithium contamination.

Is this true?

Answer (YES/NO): YES